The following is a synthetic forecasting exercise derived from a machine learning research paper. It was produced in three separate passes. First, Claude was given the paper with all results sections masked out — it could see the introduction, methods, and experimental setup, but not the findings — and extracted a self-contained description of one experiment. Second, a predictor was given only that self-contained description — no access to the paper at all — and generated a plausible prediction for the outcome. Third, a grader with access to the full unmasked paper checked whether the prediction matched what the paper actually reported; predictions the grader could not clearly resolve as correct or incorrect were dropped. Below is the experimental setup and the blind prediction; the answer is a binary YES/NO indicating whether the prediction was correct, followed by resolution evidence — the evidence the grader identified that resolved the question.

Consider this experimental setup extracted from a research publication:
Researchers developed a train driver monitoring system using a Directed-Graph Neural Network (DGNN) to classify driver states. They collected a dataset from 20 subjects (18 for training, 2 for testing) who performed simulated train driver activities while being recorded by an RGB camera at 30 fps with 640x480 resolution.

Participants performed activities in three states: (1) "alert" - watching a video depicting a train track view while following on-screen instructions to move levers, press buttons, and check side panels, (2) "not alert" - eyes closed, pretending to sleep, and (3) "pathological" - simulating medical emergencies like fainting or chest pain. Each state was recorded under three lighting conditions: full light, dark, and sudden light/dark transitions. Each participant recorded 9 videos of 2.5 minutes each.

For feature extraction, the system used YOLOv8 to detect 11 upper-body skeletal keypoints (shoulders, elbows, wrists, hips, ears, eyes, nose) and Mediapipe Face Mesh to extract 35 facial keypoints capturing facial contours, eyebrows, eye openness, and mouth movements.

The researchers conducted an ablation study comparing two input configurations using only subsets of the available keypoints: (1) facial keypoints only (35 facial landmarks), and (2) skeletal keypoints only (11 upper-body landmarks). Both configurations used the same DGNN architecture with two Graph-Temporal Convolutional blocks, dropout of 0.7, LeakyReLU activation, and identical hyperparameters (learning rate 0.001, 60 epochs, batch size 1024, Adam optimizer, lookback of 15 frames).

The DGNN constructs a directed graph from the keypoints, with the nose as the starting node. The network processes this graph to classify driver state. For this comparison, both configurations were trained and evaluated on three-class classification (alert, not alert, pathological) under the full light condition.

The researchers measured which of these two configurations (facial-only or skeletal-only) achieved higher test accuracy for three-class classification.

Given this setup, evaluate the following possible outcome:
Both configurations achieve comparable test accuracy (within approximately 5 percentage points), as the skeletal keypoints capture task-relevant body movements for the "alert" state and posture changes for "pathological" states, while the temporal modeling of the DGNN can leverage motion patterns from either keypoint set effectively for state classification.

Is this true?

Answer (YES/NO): NO